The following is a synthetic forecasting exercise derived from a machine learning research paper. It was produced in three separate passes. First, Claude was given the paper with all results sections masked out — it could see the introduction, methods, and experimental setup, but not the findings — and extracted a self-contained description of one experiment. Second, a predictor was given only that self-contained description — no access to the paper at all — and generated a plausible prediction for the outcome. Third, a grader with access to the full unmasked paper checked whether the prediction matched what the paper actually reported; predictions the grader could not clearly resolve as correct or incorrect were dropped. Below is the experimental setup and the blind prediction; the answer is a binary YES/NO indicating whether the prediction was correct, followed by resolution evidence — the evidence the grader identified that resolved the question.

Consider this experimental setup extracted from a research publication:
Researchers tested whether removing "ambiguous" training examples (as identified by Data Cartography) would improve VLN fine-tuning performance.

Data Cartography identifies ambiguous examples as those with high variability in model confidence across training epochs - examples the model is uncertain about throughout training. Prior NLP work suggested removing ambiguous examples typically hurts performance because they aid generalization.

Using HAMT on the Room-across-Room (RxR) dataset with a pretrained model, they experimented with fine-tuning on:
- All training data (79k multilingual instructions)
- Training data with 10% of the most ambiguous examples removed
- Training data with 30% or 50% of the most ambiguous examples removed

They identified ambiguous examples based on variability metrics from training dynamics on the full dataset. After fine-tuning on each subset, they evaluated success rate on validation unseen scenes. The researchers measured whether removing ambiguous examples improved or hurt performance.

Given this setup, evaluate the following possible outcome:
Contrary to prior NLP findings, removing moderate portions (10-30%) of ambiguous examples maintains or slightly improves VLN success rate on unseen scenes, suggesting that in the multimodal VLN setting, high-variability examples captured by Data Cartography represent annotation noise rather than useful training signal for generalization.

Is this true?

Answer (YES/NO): YES